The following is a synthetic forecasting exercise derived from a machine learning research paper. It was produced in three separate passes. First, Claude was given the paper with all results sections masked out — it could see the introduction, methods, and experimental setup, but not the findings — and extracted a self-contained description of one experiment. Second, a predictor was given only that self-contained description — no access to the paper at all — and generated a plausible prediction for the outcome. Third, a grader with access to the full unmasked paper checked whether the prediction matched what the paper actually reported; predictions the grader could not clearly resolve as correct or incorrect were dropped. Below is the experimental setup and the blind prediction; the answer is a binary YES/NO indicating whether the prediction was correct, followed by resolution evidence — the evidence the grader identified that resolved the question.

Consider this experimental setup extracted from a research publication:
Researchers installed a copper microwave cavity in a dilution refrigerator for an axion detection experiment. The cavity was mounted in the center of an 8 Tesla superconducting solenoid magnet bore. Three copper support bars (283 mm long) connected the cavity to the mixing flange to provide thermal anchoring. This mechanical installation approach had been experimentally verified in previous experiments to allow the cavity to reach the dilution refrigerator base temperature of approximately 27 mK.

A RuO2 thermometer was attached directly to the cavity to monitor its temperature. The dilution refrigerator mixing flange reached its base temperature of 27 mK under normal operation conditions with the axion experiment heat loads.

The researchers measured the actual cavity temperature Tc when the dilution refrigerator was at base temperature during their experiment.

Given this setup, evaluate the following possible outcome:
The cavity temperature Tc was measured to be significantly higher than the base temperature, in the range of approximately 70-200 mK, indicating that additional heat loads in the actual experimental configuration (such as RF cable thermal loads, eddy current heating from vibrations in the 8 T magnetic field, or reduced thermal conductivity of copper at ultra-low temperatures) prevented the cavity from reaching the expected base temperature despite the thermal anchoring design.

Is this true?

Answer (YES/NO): YES